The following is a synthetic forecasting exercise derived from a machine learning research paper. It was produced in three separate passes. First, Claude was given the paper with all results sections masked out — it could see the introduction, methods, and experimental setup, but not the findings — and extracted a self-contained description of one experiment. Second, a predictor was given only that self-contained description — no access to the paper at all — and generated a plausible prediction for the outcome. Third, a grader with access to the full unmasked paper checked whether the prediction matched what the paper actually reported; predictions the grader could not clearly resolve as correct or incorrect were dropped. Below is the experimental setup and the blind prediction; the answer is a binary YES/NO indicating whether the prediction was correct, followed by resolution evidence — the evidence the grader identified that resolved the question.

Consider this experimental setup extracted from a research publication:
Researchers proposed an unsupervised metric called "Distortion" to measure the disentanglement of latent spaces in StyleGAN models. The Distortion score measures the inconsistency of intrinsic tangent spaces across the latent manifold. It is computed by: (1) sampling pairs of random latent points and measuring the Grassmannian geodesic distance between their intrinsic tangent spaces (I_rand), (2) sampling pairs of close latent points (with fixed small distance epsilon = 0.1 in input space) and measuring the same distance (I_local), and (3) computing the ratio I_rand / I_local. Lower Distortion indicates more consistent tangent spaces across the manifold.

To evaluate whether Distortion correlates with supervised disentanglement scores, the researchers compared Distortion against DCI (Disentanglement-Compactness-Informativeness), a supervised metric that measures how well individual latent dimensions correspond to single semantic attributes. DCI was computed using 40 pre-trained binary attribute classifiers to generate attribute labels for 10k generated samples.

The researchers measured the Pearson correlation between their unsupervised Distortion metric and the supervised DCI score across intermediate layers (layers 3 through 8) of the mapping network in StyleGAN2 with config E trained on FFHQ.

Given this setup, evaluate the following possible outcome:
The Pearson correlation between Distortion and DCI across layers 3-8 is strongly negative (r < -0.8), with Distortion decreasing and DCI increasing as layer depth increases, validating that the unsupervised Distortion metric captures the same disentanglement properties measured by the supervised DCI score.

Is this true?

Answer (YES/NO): YES